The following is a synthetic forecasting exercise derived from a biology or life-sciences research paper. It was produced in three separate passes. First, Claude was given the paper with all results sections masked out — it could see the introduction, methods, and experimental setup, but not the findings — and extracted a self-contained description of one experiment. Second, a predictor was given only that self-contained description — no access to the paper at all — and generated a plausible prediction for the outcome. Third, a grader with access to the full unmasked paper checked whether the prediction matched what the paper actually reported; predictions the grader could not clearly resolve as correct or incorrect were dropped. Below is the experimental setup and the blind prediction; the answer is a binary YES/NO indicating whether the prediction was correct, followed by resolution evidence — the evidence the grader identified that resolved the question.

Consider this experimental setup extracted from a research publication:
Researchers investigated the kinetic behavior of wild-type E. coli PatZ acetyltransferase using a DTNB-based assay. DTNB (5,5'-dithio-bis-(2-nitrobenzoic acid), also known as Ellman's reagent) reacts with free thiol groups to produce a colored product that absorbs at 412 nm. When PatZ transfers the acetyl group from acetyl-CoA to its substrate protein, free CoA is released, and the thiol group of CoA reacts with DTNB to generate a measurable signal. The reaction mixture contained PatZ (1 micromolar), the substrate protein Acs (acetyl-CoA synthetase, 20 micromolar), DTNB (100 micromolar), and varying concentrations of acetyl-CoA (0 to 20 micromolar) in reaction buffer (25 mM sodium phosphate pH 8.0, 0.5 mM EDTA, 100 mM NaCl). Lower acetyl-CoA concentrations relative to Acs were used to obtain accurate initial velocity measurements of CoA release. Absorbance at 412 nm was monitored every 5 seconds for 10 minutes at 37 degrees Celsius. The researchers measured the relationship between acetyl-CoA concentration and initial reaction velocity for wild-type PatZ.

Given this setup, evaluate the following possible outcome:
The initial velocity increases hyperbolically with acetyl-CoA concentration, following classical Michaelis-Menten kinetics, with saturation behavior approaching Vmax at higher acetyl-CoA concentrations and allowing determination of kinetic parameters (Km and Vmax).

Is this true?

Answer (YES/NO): NO